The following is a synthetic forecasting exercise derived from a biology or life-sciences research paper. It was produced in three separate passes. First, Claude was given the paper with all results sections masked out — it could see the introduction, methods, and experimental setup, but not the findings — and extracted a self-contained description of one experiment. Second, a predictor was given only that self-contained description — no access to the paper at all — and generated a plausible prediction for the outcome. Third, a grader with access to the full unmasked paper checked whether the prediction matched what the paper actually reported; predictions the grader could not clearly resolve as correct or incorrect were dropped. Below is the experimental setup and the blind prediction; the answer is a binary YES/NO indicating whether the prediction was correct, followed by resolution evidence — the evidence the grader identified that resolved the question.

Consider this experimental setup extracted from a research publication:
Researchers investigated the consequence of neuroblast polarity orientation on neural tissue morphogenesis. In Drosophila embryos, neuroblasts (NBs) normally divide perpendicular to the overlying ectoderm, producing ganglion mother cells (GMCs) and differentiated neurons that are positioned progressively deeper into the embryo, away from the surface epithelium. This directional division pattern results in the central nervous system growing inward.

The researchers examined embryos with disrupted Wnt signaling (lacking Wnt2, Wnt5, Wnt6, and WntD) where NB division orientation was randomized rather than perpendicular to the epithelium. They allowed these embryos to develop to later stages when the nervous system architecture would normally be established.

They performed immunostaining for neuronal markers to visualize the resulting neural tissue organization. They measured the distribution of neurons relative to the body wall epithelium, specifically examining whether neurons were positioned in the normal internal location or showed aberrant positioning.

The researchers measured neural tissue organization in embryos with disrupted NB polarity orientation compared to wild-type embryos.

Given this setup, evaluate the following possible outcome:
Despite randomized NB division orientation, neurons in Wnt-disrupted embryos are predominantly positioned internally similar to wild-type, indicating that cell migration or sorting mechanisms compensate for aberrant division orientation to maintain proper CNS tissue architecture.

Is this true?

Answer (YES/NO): NO